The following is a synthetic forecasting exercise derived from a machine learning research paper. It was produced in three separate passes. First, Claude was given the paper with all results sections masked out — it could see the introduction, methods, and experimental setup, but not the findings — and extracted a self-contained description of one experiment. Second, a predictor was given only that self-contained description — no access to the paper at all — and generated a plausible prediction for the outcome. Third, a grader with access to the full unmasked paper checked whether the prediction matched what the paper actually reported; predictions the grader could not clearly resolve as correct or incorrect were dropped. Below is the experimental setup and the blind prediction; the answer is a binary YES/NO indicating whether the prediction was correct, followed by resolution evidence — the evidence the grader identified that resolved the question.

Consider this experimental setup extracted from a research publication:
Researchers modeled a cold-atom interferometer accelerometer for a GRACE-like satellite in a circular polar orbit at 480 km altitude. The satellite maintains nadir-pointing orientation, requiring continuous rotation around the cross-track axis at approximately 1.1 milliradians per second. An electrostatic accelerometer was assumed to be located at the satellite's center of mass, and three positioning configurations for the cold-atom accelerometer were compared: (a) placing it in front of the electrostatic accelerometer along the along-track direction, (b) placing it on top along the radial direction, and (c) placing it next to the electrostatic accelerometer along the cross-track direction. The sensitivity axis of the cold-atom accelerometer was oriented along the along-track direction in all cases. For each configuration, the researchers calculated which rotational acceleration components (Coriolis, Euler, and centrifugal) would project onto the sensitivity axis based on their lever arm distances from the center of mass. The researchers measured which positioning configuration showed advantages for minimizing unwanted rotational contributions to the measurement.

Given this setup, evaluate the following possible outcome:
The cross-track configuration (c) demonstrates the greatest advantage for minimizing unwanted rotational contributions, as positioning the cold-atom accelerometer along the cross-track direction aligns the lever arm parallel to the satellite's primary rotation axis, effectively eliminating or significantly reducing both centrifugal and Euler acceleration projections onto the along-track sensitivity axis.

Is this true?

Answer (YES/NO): NO